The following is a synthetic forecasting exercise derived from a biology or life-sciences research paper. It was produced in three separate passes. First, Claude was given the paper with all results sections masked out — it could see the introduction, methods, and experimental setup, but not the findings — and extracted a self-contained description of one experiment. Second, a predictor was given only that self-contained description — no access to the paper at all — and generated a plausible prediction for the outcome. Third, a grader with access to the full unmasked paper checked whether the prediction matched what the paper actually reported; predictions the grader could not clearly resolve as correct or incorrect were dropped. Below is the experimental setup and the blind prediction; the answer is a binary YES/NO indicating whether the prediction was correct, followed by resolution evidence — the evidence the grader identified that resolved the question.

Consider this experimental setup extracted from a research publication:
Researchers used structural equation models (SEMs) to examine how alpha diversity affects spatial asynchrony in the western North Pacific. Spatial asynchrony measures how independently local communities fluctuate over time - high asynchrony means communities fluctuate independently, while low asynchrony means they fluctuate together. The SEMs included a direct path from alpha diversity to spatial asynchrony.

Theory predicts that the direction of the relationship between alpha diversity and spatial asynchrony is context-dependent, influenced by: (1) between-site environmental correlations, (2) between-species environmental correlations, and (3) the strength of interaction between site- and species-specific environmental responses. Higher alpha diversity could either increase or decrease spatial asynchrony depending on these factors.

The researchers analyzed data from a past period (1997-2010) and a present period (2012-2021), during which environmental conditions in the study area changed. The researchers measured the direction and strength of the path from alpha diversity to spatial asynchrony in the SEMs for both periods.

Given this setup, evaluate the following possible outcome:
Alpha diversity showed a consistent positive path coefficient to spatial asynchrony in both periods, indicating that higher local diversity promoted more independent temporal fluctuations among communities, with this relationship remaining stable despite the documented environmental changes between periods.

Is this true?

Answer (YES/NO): NO